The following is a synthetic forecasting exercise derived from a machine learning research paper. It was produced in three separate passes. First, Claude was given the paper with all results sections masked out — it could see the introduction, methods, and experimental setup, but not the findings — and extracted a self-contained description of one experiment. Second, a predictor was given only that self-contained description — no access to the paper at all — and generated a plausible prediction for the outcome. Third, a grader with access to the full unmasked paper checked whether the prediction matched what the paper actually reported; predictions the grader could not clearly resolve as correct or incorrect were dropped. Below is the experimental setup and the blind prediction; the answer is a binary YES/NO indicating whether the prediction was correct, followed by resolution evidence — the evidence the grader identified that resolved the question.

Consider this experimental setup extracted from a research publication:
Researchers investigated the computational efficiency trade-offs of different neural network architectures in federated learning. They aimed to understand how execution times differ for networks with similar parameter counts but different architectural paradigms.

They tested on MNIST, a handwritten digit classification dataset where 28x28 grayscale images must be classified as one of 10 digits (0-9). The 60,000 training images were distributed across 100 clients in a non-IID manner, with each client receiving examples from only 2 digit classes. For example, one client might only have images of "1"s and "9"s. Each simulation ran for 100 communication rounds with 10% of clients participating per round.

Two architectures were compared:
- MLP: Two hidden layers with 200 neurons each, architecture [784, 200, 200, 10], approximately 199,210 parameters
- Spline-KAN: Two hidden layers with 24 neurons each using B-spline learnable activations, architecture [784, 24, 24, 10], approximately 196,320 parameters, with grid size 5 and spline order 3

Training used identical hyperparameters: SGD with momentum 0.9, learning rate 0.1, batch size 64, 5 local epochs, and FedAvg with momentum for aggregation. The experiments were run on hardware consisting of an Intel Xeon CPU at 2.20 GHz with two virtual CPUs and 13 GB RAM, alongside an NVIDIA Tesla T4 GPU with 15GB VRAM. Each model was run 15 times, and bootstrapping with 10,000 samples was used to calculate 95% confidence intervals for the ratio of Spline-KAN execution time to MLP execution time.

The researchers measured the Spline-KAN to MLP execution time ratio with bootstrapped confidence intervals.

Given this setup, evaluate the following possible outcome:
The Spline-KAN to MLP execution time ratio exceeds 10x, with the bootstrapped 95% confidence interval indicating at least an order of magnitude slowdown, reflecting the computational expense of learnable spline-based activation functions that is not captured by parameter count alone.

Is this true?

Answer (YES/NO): NO